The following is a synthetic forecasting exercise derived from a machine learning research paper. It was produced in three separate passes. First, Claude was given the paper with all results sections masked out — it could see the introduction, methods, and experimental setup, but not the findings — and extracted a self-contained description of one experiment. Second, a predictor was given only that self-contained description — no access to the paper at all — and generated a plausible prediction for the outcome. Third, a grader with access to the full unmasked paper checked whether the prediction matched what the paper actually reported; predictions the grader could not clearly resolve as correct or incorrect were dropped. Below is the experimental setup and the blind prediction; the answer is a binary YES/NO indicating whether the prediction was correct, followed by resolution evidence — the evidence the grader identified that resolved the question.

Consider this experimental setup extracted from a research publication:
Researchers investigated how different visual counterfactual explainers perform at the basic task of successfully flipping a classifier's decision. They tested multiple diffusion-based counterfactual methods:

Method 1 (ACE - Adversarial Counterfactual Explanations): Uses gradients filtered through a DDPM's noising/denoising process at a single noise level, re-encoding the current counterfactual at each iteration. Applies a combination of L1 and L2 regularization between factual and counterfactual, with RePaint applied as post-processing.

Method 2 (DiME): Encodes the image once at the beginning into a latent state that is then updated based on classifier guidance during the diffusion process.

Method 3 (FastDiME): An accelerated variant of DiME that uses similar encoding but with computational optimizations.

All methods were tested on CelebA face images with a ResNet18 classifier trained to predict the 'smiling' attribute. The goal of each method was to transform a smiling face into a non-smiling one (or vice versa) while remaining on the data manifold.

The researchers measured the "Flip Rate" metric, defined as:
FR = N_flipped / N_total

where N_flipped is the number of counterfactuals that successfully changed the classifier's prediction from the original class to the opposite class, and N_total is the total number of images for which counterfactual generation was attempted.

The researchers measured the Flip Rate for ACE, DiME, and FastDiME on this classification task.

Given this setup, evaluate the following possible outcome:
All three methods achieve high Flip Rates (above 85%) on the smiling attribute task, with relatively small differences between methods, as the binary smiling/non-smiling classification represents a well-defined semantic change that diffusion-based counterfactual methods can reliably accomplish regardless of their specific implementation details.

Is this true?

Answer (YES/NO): YES